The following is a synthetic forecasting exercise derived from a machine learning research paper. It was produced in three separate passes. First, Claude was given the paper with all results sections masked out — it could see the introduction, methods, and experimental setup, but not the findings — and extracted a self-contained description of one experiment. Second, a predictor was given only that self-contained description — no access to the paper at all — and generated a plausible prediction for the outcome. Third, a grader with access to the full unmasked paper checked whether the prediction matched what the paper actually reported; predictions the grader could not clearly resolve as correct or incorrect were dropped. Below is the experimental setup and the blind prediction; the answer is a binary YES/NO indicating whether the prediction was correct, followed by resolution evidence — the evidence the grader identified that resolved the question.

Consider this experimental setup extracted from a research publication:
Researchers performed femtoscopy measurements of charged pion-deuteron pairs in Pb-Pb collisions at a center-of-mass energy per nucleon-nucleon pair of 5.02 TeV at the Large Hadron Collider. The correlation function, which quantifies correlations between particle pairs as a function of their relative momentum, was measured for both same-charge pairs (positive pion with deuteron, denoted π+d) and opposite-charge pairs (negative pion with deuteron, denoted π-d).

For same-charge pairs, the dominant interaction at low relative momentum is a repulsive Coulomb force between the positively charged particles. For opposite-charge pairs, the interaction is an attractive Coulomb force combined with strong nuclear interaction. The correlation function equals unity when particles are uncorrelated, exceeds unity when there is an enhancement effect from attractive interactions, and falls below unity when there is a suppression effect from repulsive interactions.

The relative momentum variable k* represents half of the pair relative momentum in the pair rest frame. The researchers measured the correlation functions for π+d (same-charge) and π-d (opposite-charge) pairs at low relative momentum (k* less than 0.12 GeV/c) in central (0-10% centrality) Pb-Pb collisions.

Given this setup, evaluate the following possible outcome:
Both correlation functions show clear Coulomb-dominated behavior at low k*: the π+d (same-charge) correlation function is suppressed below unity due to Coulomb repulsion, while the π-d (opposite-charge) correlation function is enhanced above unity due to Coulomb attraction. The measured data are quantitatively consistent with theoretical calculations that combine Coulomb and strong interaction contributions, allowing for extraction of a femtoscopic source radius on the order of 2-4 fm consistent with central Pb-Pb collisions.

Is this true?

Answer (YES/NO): YES